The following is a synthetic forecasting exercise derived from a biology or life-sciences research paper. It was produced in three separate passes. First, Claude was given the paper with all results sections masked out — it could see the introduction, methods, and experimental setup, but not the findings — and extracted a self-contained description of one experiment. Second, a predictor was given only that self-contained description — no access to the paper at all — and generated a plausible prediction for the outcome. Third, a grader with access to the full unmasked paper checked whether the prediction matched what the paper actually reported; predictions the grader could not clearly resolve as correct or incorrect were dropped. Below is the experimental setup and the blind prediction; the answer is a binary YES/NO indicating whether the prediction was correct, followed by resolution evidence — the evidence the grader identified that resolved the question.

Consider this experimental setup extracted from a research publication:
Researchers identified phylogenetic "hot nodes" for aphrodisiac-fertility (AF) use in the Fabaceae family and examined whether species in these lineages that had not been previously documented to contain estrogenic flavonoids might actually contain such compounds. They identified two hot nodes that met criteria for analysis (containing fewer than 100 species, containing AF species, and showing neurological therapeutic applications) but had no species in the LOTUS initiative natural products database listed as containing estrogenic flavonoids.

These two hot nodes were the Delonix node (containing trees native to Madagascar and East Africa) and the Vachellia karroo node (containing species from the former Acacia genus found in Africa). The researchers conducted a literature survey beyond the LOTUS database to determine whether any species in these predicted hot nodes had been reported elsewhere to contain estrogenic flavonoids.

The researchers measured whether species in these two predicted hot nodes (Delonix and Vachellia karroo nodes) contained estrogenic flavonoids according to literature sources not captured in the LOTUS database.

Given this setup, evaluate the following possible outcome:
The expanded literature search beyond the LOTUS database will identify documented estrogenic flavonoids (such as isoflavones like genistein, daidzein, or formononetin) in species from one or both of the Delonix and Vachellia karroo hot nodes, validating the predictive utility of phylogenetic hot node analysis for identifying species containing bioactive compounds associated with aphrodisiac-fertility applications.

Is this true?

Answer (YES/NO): YES